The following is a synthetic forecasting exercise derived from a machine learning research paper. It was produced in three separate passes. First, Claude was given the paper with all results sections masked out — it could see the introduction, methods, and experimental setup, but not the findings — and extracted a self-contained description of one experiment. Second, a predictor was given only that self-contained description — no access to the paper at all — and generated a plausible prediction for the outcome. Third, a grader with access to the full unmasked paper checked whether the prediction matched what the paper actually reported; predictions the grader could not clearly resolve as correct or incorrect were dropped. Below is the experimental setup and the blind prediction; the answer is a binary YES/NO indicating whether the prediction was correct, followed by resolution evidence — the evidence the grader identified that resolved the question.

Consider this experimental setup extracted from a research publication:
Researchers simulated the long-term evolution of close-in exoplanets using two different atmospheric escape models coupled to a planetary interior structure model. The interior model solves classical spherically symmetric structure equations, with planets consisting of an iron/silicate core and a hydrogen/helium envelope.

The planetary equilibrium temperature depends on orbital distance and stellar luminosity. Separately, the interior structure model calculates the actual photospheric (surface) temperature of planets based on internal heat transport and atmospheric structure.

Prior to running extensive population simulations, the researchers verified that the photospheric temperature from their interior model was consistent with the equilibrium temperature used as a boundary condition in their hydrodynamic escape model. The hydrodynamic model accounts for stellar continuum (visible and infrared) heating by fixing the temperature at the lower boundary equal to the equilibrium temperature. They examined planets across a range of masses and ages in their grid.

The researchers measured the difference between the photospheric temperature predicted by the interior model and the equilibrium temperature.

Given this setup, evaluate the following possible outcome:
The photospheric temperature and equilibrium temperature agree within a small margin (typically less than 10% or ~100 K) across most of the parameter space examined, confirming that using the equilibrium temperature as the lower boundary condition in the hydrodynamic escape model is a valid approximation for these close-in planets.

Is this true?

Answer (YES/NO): YES